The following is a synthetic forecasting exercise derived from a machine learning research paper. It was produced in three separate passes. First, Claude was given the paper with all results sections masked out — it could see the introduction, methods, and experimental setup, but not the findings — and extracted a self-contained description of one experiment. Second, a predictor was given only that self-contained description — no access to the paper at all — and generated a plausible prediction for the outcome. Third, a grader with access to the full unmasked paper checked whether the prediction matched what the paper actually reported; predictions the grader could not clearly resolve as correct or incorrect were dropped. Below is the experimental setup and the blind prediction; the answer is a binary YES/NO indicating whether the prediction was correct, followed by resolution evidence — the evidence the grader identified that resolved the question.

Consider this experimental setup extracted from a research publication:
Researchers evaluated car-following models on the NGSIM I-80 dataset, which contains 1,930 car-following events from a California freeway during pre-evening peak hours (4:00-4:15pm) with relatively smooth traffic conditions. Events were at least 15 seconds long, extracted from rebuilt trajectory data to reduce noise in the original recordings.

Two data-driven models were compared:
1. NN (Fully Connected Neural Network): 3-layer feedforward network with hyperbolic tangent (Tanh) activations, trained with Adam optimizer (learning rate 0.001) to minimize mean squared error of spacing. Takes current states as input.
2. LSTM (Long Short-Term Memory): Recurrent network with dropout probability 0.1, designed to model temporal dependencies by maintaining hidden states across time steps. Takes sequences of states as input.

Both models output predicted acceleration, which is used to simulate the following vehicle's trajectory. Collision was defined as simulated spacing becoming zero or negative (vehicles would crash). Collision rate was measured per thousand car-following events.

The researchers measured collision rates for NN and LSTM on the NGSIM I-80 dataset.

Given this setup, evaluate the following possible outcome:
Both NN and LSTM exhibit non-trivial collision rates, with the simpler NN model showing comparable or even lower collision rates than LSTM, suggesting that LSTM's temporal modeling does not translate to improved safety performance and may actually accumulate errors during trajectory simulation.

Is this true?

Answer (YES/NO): YES